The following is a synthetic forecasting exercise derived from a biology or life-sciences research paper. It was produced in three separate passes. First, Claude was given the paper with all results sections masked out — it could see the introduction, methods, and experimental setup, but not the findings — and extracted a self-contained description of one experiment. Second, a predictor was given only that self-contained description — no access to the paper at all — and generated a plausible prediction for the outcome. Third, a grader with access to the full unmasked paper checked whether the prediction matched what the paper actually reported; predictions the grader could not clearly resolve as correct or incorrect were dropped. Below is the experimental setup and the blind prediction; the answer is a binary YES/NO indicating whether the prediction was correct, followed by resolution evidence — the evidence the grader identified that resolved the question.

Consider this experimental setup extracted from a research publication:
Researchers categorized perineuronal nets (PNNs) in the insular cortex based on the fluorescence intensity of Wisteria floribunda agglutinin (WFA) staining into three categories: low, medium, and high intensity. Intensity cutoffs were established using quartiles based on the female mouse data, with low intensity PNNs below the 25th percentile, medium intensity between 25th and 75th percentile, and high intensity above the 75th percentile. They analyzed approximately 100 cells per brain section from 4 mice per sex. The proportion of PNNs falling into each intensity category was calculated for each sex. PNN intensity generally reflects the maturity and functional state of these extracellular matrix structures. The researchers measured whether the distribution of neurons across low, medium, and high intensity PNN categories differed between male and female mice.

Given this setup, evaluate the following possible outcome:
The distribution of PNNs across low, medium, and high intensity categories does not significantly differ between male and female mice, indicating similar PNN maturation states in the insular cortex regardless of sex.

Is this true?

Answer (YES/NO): NO